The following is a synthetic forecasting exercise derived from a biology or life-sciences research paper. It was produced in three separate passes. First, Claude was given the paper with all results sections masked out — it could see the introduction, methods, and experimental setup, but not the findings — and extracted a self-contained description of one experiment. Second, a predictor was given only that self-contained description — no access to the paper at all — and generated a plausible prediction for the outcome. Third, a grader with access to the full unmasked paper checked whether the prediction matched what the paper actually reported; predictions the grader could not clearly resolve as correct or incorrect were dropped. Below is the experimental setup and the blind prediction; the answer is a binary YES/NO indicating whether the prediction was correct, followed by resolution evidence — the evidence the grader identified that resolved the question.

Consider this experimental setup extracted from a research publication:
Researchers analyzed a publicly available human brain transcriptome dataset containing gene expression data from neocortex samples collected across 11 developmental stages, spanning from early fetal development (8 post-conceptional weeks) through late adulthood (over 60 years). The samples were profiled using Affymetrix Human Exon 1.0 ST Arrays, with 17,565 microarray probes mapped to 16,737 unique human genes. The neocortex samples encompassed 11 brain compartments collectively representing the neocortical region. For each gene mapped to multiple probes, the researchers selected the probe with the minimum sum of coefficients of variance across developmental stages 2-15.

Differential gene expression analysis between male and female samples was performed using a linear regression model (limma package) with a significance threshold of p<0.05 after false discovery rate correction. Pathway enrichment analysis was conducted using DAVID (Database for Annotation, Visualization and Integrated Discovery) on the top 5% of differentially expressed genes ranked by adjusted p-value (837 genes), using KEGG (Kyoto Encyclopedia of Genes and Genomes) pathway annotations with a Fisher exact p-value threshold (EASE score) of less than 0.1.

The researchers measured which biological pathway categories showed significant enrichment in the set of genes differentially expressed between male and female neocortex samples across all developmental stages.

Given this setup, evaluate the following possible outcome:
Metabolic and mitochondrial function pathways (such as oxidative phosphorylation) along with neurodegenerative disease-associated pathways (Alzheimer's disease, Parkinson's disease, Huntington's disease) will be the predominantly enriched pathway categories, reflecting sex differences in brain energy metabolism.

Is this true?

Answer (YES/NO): NO